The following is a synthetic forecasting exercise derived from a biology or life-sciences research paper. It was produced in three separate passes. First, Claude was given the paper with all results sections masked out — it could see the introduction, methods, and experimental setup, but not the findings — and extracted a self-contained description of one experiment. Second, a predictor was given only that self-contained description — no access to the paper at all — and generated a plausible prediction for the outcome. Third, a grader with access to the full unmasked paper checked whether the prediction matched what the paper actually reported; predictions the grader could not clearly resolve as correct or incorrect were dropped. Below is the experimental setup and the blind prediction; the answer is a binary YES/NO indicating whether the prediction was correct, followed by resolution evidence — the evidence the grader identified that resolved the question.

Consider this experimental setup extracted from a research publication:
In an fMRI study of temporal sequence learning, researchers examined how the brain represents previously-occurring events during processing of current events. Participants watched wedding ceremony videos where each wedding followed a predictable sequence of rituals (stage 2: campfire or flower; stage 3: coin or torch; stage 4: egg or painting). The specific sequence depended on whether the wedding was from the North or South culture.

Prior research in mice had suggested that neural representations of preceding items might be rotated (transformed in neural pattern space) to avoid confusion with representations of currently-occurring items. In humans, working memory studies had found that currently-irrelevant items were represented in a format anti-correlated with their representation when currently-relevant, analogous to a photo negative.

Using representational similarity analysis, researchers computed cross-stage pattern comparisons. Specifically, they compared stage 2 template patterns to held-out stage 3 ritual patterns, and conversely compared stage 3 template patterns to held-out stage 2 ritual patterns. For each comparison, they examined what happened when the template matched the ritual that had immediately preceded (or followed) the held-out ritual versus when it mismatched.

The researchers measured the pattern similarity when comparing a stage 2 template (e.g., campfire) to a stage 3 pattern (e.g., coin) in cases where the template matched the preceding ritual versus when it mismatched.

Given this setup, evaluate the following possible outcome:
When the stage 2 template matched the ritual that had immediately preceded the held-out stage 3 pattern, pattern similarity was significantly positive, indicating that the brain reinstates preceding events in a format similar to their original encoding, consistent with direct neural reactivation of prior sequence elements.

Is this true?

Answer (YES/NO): NO